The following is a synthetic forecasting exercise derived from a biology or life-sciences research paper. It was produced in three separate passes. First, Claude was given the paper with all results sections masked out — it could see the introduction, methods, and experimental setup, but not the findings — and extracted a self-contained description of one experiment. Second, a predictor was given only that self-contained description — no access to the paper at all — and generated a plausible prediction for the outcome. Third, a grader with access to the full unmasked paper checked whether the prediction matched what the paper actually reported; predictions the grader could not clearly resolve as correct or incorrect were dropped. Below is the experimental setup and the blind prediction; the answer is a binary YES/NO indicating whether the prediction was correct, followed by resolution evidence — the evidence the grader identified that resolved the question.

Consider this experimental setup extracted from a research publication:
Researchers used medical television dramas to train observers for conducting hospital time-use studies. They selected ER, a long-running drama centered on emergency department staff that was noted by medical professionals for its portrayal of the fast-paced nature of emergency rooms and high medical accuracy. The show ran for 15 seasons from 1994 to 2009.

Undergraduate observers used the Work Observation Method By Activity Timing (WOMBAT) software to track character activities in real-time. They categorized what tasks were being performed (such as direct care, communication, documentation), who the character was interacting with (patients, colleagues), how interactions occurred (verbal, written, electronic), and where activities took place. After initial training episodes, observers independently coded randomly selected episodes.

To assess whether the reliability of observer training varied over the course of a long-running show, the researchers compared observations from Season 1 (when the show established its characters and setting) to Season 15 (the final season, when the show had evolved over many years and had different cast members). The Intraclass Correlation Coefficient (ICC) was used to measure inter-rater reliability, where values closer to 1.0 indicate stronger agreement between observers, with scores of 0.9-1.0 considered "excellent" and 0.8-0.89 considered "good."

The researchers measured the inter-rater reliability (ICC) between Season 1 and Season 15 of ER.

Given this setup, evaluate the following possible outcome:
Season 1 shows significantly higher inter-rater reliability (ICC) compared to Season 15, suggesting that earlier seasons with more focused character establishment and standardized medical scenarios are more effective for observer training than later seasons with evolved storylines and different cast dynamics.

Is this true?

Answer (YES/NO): NO